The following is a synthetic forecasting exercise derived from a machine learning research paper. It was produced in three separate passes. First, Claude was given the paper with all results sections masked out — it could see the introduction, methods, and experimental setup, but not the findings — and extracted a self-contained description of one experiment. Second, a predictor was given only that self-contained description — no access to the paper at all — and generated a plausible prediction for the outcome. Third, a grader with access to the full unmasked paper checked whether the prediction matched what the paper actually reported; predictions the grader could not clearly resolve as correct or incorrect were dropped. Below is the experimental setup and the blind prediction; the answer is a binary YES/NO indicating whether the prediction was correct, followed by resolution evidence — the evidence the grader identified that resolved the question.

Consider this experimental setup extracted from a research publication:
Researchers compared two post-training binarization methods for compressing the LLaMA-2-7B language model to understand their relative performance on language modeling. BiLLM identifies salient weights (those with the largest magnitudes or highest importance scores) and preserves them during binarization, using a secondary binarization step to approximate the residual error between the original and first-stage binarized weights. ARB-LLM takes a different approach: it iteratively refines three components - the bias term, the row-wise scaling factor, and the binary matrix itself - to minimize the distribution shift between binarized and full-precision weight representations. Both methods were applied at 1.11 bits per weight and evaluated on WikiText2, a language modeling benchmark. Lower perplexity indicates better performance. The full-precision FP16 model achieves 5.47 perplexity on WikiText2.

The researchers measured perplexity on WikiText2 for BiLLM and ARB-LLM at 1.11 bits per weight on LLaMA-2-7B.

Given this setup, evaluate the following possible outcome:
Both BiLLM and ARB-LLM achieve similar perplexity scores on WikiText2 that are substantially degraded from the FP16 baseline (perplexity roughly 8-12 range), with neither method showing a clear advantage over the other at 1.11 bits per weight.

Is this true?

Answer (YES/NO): NO